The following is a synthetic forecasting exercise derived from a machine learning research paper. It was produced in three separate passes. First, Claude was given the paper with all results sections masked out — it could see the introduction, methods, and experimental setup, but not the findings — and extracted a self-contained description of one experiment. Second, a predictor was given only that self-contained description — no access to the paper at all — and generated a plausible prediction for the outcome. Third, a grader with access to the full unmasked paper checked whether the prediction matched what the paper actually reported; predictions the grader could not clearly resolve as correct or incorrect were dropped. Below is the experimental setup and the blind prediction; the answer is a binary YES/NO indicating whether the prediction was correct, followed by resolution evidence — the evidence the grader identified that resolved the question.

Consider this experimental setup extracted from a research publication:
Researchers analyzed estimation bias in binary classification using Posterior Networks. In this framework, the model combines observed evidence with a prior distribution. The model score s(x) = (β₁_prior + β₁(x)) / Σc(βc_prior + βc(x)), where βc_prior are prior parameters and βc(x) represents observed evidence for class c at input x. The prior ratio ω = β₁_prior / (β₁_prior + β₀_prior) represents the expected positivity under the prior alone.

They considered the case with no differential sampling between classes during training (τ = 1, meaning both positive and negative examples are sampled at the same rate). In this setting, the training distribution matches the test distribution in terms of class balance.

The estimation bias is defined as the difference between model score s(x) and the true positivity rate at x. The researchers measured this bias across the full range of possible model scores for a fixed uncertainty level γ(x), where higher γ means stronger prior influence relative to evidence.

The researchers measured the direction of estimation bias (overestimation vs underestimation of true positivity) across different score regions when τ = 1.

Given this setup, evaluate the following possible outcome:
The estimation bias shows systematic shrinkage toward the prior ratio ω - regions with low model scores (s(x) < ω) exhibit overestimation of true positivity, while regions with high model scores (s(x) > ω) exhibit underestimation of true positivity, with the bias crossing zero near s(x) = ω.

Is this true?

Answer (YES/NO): YES